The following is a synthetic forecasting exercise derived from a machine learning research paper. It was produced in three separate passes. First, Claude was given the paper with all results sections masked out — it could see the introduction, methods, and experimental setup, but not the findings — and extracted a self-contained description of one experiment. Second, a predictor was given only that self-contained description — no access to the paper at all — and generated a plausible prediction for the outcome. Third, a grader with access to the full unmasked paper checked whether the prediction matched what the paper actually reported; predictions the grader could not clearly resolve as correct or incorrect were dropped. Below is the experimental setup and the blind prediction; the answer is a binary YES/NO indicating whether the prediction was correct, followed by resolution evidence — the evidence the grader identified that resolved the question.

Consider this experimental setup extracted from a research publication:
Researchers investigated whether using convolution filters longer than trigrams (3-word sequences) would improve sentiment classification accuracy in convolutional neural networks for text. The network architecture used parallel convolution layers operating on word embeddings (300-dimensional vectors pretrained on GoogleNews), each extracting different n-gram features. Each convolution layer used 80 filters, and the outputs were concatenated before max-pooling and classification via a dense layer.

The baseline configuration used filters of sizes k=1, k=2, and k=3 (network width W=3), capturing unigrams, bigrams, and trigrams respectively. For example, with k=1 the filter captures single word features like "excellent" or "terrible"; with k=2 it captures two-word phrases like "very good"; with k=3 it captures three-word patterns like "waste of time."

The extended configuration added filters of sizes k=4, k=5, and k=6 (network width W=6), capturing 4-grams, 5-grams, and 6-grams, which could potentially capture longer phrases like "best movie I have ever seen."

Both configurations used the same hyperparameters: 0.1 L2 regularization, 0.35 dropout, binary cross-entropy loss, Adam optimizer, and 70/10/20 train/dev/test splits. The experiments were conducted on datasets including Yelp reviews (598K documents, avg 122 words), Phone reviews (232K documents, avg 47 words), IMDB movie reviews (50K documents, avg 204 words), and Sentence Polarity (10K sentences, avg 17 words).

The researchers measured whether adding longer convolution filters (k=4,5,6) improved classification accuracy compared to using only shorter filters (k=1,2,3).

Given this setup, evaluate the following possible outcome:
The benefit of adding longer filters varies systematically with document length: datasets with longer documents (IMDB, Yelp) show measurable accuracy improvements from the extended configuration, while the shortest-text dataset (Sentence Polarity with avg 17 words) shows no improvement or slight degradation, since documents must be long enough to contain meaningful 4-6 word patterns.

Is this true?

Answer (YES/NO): NO